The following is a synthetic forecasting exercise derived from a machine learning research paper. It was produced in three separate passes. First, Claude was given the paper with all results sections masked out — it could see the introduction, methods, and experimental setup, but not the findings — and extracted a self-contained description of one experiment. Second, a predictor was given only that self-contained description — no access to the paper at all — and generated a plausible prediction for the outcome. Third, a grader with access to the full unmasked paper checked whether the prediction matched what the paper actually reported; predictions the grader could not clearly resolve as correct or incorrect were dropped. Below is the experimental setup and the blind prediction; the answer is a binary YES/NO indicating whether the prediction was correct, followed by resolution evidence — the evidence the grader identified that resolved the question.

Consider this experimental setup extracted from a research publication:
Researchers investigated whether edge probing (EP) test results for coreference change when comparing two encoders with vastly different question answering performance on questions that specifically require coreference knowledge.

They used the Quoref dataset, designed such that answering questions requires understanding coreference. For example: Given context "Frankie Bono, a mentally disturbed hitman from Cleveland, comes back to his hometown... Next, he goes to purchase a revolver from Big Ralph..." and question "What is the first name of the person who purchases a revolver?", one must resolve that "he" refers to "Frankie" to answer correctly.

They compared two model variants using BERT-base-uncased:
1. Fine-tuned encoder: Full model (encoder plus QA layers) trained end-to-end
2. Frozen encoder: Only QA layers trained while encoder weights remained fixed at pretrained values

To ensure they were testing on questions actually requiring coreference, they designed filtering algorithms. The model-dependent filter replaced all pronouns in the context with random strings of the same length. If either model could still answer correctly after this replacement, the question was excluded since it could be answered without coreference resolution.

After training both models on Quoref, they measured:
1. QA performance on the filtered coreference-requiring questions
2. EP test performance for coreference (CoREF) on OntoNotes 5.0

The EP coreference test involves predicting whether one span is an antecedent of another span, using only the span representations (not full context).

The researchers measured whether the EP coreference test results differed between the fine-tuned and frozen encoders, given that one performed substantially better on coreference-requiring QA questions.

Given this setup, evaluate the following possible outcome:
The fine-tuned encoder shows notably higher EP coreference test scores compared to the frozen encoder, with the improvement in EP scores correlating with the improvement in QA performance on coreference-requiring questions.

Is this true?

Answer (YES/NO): NO